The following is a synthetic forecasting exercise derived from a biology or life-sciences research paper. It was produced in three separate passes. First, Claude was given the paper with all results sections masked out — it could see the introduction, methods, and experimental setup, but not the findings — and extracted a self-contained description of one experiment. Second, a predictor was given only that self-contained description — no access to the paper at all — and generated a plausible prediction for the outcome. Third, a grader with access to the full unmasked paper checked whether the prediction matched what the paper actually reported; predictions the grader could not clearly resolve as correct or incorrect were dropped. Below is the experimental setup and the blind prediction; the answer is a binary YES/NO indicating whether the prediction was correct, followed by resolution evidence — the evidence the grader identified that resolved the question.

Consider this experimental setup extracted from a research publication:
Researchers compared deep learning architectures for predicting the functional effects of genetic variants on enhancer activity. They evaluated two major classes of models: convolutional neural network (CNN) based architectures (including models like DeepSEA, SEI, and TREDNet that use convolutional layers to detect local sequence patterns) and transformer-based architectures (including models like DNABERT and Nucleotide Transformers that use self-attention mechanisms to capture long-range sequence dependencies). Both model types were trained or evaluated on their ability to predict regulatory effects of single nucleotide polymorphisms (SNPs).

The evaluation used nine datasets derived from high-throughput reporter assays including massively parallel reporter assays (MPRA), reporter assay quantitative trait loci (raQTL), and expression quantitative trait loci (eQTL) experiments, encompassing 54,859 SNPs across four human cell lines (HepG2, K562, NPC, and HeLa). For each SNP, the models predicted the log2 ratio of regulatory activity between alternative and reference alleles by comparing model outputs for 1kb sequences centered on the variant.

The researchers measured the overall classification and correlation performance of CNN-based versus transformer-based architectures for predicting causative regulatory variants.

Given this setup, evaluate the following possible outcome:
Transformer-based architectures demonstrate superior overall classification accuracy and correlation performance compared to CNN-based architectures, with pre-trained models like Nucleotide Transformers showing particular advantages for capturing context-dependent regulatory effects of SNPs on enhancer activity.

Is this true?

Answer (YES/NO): NO